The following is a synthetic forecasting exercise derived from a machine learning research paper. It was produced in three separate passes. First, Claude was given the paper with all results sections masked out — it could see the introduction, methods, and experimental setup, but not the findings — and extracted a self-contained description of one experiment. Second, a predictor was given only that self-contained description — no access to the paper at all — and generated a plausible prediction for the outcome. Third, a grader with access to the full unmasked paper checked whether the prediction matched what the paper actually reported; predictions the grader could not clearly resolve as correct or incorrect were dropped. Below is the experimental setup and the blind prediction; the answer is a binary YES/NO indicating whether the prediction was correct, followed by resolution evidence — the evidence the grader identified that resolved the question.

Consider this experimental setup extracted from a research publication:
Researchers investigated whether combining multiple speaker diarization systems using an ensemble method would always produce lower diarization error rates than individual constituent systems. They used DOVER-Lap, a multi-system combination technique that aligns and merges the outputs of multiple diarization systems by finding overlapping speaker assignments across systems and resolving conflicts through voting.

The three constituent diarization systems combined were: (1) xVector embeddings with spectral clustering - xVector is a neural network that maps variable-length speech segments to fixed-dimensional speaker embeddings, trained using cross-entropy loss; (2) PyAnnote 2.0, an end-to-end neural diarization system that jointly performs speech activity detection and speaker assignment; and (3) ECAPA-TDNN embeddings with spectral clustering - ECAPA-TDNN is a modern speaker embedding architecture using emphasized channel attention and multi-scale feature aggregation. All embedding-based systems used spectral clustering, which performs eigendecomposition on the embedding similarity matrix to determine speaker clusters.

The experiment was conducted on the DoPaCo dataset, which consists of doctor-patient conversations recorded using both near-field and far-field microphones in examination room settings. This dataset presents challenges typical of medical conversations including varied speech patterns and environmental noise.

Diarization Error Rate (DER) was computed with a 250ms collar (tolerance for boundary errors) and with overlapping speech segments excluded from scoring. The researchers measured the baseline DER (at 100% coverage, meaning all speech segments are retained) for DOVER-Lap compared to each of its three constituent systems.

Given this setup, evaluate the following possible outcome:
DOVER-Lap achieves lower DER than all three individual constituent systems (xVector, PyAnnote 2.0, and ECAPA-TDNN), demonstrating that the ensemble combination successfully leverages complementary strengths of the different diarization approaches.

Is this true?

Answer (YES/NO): NO